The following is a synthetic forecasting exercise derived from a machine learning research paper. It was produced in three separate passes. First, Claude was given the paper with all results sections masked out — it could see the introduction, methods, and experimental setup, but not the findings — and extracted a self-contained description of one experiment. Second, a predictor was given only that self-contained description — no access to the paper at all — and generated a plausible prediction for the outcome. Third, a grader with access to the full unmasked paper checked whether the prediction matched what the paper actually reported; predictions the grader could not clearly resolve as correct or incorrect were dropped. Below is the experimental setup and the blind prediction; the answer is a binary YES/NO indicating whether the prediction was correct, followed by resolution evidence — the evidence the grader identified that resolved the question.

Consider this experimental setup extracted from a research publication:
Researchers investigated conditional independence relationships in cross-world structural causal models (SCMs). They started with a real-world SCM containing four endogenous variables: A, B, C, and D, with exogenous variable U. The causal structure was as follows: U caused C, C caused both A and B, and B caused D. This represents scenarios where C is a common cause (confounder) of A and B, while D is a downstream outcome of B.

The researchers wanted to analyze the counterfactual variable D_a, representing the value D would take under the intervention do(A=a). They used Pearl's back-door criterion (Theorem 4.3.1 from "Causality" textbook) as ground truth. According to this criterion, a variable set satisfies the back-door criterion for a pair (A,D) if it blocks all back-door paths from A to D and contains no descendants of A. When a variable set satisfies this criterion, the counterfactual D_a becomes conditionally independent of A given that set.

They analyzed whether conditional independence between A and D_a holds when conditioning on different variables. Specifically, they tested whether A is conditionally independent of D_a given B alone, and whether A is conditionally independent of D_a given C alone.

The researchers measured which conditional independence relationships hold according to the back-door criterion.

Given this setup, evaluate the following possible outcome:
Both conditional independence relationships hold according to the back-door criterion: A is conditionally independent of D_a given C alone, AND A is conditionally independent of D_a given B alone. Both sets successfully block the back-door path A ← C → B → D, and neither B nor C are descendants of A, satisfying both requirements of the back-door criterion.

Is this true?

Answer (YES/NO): YES